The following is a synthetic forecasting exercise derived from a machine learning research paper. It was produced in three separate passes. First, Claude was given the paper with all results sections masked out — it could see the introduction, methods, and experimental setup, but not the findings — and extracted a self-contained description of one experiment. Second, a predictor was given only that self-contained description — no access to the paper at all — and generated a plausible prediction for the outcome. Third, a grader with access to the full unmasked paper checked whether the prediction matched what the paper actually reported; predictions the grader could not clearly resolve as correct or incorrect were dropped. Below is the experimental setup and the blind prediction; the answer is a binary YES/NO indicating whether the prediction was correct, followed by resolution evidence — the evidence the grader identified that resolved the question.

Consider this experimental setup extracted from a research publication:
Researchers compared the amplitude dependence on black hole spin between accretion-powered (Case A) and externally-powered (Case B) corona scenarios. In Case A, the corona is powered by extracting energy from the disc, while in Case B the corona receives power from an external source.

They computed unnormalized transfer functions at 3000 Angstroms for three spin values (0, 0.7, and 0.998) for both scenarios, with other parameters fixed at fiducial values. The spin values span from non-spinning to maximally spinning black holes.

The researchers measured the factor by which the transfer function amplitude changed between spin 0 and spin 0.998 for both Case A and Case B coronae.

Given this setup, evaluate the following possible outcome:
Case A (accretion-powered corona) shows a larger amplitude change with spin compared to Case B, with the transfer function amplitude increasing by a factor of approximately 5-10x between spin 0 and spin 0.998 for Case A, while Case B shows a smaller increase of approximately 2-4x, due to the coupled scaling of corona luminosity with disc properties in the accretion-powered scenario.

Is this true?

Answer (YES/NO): NO